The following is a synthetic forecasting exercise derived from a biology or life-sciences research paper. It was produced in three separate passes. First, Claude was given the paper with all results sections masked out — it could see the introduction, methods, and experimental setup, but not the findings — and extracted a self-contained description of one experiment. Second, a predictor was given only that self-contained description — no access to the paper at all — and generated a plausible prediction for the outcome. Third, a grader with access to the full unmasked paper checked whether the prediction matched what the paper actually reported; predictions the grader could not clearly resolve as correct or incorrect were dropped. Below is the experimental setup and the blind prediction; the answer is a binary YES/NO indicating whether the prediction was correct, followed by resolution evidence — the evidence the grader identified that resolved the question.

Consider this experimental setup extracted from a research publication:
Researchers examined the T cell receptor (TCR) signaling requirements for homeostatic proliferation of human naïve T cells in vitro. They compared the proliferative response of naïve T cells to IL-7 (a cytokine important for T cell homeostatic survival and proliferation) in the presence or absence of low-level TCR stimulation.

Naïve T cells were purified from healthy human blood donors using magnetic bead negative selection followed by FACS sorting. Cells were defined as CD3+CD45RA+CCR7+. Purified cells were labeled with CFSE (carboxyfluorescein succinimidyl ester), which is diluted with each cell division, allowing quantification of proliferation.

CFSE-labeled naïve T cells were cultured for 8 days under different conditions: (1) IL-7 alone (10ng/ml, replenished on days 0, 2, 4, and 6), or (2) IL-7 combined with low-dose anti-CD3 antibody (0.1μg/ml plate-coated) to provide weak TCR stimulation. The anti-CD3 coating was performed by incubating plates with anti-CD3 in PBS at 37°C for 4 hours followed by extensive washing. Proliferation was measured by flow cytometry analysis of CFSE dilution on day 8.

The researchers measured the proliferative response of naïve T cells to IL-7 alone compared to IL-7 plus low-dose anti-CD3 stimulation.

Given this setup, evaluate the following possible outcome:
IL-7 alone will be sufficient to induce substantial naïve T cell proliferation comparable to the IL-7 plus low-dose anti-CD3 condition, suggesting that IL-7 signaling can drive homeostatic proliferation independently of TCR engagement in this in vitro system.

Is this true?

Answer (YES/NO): YES